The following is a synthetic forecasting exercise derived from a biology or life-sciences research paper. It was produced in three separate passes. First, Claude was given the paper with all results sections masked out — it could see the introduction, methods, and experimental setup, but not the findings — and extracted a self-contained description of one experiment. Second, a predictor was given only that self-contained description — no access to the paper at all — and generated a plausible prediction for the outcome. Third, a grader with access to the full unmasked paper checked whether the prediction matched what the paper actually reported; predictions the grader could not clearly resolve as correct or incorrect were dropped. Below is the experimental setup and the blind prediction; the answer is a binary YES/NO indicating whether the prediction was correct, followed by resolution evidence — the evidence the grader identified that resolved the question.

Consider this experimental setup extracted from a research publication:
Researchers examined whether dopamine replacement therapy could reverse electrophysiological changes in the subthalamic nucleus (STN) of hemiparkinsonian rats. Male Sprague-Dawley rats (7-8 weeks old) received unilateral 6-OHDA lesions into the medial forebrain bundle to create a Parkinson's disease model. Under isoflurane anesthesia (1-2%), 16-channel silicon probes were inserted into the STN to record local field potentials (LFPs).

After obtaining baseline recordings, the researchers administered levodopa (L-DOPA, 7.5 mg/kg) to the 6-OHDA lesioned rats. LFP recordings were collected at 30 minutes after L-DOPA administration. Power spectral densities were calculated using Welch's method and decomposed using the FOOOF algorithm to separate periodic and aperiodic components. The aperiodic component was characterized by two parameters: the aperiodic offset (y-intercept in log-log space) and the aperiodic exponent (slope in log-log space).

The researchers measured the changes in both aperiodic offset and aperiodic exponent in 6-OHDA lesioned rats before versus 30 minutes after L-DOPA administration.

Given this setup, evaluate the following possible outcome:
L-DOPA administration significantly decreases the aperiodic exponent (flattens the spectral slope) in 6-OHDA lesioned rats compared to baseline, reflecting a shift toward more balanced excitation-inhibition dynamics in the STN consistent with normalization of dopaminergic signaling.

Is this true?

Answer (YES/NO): NO